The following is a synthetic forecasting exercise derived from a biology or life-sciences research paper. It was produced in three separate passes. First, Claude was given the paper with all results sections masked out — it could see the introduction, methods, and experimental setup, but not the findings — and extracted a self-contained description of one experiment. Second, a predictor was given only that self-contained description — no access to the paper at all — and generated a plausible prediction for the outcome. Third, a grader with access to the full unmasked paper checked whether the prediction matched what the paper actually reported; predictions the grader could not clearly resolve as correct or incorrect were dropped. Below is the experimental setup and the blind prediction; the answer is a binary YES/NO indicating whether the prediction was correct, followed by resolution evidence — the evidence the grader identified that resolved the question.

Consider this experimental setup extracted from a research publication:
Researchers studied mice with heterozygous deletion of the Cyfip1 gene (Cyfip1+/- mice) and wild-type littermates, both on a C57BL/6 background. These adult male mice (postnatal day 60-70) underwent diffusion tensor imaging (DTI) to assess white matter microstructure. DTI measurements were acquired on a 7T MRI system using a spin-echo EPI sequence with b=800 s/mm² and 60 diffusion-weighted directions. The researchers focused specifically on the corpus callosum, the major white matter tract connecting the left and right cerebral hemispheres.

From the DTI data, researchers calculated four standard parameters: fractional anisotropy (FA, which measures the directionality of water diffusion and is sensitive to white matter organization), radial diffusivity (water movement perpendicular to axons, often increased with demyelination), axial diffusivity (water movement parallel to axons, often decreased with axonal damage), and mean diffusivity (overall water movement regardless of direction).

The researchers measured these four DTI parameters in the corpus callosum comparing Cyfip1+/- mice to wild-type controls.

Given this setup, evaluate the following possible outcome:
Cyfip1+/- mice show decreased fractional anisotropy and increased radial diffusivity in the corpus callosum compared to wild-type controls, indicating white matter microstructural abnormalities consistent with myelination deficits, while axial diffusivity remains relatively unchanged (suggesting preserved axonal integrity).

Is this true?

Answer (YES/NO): NO